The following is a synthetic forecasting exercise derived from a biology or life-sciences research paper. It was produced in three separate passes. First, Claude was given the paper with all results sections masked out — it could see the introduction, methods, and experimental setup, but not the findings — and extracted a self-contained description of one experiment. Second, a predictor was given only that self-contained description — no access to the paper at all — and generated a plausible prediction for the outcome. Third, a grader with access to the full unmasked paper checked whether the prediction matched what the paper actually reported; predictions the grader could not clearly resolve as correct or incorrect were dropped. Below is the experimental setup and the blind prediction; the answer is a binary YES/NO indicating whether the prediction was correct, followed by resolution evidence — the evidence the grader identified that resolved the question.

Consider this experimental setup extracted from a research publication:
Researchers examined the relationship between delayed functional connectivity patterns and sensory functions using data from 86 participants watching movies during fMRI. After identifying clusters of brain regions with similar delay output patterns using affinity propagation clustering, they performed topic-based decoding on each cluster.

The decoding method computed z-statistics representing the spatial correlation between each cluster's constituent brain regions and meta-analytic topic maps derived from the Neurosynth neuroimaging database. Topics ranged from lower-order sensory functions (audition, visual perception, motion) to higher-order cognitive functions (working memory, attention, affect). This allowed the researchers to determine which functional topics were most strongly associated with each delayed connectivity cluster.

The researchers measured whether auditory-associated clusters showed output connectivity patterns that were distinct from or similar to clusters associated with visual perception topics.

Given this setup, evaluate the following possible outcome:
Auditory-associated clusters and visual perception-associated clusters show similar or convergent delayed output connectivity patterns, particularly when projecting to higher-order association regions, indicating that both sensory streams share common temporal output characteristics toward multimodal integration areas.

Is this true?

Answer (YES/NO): NO